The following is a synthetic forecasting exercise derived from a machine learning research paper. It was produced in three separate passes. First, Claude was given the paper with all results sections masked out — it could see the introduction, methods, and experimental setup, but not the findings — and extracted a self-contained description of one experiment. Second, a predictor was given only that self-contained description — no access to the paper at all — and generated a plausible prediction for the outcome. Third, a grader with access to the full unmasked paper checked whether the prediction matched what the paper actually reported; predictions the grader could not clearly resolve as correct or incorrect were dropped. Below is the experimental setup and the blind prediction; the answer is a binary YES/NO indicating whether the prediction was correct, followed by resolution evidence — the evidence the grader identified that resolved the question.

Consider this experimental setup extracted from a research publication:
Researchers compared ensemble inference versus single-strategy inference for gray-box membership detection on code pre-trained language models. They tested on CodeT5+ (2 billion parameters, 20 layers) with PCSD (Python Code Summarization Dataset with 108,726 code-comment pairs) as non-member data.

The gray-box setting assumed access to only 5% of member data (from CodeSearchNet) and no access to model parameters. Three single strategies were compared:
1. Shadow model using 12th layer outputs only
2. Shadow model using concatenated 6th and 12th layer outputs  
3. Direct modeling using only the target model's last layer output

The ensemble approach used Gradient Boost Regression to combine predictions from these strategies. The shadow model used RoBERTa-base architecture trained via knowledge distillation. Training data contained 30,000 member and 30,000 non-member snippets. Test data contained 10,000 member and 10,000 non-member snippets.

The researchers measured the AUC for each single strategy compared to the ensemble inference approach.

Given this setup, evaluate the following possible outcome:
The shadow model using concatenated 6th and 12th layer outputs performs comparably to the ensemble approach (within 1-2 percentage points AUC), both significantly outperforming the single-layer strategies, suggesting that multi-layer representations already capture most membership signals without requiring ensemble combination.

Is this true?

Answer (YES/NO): YES